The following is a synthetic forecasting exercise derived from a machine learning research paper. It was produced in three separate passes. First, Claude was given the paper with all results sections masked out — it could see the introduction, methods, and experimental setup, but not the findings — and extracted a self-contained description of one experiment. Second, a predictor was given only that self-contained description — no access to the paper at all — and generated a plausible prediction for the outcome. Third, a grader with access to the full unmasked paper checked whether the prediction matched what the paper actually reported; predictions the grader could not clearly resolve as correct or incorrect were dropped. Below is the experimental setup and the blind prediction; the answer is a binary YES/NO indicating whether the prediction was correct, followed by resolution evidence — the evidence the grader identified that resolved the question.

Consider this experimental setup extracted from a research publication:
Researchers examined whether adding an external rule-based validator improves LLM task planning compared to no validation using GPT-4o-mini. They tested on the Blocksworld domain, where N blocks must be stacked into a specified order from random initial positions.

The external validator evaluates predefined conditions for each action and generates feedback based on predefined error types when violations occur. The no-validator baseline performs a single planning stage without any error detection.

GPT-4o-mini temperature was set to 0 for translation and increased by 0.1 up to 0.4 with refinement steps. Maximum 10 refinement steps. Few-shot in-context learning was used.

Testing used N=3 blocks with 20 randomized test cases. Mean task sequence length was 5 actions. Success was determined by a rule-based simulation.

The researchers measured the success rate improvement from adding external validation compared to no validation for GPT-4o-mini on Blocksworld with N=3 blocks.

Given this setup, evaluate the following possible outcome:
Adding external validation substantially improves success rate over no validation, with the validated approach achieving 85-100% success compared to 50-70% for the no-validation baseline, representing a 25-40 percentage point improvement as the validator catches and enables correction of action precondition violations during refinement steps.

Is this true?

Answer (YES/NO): NO